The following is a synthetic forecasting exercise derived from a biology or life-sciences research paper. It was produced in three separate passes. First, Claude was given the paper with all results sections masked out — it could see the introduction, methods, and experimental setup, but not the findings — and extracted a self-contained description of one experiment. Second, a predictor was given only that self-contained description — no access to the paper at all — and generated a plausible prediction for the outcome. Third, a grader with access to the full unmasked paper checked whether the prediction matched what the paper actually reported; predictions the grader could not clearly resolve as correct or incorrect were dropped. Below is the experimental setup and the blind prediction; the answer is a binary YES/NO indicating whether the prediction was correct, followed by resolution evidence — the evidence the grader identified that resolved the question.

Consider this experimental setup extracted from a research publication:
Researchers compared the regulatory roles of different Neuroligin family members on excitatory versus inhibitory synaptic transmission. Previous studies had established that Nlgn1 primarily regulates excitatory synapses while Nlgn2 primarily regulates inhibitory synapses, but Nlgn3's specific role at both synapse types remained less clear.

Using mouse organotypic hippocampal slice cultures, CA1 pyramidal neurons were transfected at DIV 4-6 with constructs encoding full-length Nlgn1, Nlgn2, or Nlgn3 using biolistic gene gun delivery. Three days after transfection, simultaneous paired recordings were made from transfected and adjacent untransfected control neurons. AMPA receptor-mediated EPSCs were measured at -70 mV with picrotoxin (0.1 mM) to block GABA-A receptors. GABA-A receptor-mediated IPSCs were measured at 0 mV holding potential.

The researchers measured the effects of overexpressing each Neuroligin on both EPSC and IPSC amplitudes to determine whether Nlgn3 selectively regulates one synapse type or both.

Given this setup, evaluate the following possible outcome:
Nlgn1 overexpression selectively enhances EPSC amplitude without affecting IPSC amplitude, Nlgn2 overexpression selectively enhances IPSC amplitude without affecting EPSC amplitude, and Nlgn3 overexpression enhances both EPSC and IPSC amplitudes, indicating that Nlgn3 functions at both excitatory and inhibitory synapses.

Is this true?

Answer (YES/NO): NO